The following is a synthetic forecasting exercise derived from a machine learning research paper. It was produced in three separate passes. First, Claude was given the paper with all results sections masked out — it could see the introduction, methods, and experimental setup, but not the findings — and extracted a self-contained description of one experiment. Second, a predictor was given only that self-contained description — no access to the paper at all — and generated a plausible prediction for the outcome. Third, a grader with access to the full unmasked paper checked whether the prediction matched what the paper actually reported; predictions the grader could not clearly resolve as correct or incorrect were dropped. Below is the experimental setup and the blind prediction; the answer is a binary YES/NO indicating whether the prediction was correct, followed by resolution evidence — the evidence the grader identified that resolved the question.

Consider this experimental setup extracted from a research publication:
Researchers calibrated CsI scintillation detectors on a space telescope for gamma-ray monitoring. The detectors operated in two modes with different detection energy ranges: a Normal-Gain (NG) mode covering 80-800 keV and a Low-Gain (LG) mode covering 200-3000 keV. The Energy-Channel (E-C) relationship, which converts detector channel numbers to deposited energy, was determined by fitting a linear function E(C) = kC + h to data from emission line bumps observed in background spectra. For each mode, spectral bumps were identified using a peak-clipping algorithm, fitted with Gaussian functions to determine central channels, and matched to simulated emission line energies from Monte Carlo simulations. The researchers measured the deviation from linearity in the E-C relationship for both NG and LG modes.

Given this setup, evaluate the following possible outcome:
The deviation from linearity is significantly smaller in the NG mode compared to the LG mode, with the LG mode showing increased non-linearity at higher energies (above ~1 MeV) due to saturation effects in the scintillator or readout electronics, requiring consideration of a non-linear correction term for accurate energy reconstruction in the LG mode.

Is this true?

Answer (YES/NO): NO